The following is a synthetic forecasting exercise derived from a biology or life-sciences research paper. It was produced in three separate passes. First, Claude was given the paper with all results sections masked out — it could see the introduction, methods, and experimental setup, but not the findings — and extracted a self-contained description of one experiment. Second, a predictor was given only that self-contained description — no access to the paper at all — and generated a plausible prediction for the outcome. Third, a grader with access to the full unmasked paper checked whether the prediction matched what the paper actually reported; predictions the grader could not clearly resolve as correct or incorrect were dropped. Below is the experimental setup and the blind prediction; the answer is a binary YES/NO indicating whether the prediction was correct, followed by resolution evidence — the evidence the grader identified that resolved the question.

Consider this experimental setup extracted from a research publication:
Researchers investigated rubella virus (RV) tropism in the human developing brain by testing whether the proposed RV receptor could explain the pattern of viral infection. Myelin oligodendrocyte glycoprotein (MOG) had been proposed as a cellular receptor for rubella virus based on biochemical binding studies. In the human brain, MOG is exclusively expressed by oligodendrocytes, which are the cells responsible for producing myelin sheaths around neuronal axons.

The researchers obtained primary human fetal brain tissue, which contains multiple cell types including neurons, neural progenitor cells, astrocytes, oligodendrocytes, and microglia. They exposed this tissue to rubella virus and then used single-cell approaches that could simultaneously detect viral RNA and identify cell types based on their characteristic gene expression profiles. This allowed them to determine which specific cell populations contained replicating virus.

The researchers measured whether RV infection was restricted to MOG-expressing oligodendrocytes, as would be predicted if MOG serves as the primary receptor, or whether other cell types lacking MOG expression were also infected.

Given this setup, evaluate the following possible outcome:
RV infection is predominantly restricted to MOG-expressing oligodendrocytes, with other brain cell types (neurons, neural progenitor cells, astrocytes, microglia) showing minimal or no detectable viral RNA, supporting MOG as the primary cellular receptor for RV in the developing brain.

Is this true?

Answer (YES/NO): NO